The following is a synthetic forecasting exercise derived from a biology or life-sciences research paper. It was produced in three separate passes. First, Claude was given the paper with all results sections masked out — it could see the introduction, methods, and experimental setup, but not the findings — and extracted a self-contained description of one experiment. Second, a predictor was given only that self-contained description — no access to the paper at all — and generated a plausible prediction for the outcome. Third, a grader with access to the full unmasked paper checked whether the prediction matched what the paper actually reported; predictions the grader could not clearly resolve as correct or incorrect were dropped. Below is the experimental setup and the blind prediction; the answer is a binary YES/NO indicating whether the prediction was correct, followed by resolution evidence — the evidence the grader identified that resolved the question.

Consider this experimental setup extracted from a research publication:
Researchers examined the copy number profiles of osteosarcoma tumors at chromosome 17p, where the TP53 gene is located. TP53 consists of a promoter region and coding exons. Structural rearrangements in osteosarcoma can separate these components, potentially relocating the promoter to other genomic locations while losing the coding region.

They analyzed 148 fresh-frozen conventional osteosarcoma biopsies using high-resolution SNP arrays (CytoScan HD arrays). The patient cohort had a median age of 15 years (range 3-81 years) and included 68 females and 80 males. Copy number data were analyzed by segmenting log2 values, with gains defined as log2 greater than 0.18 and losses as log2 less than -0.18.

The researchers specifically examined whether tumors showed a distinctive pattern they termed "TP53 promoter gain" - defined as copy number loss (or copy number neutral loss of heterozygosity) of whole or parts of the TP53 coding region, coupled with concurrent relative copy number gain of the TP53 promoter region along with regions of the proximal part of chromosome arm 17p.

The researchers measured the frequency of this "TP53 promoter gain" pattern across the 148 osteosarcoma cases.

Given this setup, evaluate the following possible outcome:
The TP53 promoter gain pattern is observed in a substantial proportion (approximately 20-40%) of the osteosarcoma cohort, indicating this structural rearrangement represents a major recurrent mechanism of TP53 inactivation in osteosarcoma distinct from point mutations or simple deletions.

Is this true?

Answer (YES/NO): NO